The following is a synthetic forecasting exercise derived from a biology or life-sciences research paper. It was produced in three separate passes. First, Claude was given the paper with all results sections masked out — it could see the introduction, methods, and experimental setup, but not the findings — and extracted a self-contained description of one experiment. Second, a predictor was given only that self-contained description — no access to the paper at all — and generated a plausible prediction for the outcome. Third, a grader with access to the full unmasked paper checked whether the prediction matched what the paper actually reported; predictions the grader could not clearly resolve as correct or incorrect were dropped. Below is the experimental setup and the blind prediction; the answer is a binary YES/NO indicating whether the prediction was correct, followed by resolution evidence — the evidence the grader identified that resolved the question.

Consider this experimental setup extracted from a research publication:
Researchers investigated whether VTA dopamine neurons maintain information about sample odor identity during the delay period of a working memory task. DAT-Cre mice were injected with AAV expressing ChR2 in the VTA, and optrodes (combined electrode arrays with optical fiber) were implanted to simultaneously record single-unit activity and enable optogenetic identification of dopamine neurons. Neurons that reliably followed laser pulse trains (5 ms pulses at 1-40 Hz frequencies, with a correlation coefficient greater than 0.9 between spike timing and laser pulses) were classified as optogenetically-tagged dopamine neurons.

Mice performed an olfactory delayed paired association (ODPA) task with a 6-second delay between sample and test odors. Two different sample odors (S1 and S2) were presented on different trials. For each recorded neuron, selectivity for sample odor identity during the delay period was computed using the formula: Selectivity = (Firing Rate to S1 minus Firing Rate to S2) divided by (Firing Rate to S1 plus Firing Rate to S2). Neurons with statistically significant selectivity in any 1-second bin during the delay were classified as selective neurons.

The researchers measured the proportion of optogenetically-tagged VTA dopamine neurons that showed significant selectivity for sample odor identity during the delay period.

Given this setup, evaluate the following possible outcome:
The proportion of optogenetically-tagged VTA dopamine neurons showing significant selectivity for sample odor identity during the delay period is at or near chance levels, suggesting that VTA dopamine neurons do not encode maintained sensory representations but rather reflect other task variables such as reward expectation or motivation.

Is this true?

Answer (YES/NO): NO